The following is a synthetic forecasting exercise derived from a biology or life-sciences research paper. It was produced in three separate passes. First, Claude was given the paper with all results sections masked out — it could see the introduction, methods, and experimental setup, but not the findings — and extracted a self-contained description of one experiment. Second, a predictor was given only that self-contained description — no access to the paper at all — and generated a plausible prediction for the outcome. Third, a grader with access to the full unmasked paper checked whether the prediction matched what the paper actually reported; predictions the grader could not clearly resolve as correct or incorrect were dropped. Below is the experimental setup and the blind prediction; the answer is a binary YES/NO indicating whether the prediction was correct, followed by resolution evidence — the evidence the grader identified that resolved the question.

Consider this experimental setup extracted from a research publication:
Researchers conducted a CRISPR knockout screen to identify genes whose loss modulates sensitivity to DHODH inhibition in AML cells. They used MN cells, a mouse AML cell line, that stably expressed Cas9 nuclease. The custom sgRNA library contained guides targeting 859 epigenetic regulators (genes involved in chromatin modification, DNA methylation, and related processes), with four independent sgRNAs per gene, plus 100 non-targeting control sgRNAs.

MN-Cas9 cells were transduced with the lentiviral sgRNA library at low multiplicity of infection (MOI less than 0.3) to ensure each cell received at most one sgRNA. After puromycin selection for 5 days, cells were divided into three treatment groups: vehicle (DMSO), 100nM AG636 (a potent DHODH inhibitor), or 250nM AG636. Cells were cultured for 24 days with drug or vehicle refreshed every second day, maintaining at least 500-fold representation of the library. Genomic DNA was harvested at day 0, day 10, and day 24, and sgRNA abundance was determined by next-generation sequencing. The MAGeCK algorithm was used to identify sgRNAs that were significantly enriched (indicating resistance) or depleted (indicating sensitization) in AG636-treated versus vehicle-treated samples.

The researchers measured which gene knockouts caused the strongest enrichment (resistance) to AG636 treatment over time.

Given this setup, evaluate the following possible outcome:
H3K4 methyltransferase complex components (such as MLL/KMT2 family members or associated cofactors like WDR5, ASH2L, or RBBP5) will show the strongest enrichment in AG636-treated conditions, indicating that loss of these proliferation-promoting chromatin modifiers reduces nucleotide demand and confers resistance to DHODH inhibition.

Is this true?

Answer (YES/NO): NO